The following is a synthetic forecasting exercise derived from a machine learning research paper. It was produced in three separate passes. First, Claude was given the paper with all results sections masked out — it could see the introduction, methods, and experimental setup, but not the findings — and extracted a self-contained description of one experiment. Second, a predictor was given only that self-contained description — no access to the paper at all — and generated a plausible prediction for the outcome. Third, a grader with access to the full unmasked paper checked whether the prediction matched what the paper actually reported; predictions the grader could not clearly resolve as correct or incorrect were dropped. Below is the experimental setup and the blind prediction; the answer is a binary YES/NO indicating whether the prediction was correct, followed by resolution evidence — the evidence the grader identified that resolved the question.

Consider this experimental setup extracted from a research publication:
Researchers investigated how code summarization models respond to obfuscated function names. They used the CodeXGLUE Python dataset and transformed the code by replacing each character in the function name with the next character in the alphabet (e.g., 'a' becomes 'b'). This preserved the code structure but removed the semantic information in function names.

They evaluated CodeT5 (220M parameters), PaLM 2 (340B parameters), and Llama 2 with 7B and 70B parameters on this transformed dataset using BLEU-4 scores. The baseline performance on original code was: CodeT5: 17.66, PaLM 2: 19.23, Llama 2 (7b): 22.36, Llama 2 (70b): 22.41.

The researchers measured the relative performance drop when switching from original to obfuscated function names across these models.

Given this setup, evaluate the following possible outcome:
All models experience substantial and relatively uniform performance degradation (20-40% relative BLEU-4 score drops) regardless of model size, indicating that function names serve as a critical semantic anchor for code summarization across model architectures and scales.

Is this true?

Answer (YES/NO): NO